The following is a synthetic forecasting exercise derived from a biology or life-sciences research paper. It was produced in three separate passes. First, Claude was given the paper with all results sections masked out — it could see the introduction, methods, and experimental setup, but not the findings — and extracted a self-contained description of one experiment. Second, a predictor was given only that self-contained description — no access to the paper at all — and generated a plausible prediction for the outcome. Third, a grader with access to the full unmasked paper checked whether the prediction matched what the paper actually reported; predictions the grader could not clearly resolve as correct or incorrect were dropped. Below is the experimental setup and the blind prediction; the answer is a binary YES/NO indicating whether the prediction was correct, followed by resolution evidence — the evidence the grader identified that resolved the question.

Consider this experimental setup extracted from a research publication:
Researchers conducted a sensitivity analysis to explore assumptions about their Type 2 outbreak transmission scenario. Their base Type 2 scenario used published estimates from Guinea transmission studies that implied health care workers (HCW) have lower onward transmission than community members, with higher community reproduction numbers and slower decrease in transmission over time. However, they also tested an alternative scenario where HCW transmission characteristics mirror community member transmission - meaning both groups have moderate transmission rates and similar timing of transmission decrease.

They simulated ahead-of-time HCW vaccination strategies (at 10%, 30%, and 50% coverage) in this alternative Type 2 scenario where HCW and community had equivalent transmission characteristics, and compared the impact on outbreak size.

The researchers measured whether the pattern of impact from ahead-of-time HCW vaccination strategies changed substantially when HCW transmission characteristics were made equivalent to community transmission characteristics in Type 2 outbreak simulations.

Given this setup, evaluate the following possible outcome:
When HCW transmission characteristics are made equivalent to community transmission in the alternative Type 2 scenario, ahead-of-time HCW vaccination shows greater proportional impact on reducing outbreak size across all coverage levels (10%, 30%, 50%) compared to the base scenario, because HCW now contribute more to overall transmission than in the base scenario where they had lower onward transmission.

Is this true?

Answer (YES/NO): NO